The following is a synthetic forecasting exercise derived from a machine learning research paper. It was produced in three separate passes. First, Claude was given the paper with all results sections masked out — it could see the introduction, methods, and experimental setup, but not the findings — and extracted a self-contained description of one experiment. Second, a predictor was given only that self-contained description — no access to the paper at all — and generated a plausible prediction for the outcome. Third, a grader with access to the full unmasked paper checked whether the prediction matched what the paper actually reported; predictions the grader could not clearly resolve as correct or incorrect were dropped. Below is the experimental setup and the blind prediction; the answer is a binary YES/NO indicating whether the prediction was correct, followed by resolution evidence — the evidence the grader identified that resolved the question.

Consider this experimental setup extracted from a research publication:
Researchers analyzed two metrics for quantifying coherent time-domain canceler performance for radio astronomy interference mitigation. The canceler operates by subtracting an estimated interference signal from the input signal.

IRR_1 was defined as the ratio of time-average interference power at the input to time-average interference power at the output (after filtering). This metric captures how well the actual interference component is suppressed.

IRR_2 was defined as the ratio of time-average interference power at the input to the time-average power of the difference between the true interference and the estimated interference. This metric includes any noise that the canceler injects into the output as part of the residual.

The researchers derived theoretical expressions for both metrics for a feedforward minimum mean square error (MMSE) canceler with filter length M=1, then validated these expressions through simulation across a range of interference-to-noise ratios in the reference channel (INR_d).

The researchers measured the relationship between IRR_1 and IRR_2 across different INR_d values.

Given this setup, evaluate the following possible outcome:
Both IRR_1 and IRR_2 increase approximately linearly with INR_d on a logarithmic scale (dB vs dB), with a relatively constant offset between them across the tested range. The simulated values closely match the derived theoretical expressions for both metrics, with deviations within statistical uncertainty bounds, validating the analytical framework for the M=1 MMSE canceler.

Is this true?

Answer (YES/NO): NO